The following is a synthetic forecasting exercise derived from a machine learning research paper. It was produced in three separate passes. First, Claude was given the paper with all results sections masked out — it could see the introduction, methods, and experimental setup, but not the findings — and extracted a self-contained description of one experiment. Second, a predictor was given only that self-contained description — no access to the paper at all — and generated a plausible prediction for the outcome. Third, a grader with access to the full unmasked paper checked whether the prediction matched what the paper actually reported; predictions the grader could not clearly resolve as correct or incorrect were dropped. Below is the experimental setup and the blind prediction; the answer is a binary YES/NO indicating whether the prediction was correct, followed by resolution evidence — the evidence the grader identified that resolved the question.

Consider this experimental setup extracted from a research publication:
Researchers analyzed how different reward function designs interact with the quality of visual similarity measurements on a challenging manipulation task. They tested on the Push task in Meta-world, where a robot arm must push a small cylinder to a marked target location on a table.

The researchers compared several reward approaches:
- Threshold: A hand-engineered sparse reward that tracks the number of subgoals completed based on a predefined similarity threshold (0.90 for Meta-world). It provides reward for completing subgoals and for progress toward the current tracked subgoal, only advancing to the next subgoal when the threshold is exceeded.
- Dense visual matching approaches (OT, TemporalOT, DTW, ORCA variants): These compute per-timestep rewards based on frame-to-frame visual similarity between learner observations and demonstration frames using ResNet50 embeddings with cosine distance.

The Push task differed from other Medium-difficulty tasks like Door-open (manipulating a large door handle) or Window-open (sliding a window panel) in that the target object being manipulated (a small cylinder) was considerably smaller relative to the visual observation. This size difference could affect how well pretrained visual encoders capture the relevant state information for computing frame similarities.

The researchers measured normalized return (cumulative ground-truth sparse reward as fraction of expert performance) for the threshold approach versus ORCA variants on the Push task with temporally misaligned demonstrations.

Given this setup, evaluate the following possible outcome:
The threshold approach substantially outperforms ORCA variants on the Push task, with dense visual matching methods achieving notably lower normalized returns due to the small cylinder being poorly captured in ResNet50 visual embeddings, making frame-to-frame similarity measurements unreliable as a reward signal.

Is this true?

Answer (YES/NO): YES